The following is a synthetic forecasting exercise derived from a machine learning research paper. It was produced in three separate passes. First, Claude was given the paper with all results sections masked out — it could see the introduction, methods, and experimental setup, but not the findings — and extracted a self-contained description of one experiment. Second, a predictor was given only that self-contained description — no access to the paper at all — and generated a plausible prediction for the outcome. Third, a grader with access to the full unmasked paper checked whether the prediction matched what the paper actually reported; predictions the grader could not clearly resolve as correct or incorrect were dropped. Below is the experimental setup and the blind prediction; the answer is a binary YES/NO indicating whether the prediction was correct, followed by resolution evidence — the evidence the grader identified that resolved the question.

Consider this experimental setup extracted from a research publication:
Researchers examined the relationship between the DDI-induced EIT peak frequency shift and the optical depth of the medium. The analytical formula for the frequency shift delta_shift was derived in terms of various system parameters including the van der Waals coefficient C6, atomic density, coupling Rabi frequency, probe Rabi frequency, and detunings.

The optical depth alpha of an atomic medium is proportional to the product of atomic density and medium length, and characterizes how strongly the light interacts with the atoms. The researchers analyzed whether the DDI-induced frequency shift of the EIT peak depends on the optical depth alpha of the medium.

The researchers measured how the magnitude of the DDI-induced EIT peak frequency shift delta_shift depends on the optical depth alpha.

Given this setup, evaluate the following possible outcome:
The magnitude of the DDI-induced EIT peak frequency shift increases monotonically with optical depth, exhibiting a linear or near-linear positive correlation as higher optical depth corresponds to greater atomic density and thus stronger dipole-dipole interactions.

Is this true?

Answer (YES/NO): NO